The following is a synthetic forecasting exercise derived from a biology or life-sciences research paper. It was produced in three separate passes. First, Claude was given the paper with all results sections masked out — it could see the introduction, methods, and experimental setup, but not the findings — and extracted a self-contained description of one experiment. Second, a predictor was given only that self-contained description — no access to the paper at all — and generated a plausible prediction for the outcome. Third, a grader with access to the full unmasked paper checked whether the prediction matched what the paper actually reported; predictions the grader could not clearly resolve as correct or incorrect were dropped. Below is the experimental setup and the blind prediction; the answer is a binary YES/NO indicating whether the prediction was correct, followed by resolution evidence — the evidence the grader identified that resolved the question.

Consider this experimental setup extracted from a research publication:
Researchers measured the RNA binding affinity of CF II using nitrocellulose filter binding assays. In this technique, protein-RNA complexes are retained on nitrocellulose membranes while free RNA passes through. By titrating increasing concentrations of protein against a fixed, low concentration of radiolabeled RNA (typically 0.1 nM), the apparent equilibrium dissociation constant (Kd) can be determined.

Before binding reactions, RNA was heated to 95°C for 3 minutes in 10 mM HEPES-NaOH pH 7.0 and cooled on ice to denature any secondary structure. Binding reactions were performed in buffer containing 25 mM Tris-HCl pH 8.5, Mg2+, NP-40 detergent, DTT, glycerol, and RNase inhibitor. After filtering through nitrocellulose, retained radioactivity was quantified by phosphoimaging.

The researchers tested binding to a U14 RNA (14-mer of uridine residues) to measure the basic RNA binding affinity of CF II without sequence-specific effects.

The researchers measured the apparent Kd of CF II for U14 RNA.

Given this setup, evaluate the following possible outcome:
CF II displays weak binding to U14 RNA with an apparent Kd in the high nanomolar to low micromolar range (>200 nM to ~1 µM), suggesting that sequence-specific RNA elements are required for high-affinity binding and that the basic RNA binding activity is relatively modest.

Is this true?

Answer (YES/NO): YES